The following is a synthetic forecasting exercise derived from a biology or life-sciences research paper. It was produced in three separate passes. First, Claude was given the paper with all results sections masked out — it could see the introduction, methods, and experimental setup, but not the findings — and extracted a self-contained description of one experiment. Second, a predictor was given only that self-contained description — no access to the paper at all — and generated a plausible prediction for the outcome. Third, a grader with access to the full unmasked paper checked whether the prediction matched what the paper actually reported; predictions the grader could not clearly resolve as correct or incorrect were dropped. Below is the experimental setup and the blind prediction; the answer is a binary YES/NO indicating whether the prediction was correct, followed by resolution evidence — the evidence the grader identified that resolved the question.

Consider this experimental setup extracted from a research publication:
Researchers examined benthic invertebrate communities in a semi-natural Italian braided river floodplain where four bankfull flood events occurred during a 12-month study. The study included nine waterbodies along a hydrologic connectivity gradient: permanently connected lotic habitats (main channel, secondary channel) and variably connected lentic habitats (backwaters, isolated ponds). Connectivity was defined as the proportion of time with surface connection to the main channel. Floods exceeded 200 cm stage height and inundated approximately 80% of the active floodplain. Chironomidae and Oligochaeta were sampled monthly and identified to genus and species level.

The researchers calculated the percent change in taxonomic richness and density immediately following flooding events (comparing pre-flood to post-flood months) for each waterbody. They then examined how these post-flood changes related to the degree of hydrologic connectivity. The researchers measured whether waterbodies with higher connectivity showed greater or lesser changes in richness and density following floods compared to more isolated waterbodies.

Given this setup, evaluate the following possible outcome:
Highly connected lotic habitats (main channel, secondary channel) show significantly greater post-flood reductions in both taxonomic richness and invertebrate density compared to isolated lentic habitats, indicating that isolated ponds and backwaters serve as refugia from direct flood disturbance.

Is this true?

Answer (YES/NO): NO